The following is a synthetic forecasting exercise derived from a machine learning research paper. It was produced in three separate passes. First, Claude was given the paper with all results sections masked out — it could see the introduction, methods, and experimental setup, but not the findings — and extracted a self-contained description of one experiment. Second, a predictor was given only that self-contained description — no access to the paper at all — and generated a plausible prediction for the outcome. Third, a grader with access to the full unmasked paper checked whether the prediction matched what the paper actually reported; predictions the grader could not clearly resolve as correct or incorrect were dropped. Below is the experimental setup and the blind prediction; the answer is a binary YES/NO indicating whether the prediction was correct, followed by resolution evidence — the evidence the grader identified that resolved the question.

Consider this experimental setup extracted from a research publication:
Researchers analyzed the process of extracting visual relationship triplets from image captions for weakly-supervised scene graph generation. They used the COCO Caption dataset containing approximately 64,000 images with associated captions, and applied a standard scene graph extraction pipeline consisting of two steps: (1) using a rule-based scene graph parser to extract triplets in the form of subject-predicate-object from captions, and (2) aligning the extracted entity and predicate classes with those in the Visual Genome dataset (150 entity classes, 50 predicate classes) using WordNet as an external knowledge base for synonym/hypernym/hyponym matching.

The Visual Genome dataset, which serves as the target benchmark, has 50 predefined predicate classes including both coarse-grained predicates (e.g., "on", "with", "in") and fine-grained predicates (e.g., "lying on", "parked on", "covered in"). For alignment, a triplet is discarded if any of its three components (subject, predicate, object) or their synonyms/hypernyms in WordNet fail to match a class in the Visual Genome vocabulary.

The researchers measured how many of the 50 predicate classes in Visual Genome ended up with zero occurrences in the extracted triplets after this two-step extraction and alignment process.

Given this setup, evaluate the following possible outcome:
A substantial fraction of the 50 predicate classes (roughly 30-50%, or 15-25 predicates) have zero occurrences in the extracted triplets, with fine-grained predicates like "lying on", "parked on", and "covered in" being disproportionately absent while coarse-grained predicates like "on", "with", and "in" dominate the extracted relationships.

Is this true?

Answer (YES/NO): NO